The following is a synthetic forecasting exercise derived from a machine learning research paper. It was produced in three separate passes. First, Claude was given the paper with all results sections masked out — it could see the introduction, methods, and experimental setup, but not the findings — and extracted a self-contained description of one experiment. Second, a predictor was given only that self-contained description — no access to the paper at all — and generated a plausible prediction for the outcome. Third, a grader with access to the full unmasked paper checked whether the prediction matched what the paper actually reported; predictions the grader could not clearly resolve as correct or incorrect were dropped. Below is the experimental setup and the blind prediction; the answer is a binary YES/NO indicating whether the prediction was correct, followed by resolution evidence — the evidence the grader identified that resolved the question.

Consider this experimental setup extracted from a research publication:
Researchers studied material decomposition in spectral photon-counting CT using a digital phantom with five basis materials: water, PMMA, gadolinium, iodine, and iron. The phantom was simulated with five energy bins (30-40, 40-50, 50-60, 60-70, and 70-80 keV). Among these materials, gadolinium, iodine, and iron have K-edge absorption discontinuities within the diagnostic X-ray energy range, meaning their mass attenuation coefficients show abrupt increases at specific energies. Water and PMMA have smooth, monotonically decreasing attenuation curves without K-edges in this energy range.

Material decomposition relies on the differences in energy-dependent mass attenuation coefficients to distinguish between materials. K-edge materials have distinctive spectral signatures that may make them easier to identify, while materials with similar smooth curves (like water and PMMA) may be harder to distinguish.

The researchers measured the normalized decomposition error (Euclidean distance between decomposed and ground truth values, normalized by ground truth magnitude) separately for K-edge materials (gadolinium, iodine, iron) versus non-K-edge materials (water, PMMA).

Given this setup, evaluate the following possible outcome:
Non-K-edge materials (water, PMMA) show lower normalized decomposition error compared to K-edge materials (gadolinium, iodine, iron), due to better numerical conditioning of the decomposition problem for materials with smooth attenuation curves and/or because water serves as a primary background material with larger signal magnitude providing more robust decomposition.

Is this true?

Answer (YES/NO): NO